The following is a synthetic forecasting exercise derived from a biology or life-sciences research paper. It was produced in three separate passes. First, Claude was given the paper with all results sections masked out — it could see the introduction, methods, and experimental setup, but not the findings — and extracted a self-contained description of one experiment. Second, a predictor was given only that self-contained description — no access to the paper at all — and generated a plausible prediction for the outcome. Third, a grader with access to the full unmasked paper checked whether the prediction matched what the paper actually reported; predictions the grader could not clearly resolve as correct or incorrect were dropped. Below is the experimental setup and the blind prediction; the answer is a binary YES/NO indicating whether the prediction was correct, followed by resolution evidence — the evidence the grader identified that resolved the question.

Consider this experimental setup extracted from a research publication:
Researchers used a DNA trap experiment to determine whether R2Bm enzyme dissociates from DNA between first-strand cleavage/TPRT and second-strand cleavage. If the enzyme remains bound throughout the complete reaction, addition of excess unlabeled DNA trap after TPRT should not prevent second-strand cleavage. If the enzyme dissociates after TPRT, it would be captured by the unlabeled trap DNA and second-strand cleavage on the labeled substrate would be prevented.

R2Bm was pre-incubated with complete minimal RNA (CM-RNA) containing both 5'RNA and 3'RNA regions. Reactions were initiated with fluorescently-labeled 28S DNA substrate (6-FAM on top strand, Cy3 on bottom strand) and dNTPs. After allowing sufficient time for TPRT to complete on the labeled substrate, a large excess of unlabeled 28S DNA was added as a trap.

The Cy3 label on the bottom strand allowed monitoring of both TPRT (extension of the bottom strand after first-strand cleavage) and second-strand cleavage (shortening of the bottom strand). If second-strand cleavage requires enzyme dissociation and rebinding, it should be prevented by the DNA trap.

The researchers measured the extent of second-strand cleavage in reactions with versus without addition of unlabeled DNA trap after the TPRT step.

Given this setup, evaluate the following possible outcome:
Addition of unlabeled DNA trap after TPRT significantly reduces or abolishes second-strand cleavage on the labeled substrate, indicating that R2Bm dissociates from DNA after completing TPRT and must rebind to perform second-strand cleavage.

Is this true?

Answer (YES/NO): NO